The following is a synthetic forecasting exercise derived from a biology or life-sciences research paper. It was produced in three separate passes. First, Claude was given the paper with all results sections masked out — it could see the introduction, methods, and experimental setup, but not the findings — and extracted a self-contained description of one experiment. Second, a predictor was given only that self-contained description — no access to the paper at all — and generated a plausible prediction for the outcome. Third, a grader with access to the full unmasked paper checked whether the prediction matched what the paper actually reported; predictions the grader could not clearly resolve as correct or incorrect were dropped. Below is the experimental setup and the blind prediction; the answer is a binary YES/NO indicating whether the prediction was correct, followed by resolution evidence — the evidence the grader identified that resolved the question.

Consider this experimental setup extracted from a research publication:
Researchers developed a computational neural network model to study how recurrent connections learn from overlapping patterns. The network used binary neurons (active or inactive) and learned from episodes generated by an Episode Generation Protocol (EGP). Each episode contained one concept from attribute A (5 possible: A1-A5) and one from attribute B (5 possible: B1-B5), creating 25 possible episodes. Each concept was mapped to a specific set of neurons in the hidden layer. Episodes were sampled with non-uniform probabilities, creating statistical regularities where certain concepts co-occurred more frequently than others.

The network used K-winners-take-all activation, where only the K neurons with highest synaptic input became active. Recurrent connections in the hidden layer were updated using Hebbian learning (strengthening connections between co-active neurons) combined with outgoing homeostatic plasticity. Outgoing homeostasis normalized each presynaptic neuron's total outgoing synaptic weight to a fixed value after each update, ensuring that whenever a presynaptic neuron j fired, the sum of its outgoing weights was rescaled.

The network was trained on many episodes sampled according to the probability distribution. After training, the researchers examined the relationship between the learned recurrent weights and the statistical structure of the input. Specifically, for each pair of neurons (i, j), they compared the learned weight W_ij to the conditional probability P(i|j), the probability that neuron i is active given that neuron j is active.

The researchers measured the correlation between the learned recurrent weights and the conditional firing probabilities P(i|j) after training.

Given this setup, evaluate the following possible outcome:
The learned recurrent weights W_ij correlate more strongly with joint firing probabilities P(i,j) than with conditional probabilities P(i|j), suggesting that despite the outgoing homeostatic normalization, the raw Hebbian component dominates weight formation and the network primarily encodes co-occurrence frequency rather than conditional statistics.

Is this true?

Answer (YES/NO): NO